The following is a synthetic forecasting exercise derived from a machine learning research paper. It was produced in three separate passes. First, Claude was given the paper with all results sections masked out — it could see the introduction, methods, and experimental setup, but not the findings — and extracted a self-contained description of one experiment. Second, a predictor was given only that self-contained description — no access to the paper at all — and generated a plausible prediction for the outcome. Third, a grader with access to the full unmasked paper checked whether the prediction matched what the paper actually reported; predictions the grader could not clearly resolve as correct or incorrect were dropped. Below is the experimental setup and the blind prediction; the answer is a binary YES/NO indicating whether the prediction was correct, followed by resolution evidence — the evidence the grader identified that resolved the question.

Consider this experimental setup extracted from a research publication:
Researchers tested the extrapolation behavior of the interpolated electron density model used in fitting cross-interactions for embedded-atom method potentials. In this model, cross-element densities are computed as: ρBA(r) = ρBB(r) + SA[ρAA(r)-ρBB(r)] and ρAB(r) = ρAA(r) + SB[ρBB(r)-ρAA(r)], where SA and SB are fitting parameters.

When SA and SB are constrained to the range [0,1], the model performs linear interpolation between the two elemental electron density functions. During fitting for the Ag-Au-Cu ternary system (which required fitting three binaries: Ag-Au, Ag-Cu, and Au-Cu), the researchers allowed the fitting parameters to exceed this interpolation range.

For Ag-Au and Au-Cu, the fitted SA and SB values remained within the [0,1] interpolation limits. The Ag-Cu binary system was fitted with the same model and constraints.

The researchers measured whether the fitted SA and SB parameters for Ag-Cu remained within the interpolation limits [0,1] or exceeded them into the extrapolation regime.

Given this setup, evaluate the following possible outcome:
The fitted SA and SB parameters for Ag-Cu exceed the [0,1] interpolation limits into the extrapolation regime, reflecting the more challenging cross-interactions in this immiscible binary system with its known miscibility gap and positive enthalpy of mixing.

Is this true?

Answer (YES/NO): YES